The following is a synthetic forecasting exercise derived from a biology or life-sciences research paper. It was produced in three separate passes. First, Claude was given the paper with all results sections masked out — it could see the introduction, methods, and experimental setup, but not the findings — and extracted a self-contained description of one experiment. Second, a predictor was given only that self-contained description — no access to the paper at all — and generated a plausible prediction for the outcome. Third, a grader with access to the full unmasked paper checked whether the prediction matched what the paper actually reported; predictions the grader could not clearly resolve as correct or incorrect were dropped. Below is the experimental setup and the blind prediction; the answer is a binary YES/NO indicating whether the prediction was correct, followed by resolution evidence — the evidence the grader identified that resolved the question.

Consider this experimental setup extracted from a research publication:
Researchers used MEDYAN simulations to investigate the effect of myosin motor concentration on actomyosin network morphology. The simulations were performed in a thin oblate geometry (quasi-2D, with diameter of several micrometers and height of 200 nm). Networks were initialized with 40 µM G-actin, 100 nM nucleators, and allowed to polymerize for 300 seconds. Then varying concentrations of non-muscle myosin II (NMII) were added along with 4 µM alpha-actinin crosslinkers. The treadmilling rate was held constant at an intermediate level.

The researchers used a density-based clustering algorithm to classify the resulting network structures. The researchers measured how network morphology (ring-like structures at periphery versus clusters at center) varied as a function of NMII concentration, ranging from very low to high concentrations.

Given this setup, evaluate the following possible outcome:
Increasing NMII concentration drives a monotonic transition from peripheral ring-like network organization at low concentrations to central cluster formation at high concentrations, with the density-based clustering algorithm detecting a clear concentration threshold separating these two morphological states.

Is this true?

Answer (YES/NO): NO